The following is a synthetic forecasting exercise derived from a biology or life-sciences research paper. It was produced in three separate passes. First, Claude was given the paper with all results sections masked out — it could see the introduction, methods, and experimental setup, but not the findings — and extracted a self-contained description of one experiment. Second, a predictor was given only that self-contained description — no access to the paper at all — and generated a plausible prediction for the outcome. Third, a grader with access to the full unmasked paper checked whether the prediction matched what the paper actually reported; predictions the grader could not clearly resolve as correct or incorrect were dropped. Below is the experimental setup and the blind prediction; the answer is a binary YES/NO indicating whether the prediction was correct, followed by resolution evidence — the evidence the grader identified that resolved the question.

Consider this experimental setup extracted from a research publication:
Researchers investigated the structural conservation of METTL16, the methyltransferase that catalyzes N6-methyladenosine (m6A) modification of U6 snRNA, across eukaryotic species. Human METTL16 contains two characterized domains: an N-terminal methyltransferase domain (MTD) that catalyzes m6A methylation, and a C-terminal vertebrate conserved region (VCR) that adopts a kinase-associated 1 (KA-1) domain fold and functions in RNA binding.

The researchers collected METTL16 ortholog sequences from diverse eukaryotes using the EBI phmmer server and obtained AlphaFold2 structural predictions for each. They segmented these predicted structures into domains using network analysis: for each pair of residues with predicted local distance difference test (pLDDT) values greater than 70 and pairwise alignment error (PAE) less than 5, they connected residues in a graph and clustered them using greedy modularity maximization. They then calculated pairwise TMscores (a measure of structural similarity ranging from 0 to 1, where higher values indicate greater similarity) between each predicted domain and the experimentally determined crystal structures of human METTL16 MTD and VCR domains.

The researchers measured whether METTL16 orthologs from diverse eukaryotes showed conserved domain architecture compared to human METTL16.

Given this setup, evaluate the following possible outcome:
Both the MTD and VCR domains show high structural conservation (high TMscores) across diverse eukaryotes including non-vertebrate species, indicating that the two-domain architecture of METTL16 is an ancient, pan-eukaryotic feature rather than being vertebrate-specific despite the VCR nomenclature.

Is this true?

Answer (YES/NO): YES